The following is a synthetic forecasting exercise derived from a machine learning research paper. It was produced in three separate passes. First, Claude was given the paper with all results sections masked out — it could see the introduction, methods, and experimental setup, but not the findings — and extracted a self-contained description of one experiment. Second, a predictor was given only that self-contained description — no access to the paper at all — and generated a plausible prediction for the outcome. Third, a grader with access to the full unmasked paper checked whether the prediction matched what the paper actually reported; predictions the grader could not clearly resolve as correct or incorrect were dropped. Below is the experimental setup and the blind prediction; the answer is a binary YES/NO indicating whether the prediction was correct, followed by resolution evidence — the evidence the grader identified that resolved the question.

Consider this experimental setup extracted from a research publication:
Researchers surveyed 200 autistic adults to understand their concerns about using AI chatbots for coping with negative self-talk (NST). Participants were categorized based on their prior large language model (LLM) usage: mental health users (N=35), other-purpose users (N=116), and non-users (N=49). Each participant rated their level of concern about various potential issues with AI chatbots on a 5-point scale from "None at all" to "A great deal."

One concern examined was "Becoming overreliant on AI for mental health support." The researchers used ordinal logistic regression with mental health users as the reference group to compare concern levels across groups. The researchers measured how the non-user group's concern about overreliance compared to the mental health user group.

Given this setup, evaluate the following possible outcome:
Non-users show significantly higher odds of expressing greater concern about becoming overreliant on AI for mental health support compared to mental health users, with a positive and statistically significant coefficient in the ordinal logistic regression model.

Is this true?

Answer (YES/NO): NO